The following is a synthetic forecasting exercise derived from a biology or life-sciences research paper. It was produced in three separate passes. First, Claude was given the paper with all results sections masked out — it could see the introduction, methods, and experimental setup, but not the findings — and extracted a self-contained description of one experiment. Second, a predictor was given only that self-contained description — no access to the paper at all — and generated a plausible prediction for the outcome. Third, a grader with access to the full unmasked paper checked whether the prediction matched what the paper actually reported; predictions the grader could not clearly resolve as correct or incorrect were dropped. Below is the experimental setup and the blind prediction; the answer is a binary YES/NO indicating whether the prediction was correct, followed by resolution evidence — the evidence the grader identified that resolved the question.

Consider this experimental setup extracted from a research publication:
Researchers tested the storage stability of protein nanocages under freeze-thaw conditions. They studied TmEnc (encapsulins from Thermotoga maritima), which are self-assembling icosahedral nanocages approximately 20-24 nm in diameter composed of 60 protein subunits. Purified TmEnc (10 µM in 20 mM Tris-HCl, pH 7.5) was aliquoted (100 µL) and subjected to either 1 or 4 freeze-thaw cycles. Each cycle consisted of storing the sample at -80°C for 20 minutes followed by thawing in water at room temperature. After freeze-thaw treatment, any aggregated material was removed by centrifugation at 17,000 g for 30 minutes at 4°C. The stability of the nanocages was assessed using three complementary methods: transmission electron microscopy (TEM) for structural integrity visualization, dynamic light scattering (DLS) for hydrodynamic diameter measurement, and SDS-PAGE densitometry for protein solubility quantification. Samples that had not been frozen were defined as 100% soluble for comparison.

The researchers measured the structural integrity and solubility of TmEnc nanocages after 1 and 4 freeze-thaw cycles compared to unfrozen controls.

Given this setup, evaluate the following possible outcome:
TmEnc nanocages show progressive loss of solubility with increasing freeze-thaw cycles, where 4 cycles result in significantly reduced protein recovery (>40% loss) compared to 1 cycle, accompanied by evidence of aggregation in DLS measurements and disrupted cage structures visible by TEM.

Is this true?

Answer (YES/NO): NO